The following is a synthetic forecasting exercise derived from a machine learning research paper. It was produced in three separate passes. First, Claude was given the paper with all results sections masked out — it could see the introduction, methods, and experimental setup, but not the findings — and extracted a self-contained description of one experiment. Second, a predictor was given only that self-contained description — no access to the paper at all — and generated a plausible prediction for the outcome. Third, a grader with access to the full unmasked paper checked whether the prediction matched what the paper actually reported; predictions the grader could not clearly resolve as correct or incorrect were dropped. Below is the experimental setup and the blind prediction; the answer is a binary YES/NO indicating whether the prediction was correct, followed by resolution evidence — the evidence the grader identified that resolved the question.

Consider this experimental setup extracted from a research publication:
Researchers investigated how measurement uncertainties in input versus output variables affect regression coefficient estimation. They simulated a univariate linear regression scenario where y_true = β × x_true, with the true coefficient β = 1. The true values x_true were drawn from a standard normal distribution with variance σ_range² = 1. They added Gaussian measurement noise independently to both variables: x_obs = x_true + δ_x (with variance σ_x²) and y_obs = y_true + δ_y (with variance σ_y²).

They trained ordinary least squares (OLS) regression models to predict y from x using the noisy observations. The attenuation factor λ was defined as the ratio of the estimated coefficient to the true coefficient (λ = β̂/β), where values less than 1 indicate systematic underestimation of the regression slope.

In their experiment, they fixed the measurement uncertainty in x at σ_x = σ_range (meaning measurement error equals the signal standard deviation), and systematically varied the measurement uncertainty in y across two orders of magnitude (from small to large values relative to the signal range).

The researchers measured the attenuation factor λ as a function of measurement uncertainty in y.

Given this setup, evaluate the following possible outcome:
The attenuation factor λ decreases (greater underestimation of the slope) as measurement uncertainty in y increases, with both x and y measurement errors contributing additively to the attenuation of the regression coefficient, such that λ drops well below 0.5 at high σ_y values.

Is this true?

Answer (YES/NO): NO